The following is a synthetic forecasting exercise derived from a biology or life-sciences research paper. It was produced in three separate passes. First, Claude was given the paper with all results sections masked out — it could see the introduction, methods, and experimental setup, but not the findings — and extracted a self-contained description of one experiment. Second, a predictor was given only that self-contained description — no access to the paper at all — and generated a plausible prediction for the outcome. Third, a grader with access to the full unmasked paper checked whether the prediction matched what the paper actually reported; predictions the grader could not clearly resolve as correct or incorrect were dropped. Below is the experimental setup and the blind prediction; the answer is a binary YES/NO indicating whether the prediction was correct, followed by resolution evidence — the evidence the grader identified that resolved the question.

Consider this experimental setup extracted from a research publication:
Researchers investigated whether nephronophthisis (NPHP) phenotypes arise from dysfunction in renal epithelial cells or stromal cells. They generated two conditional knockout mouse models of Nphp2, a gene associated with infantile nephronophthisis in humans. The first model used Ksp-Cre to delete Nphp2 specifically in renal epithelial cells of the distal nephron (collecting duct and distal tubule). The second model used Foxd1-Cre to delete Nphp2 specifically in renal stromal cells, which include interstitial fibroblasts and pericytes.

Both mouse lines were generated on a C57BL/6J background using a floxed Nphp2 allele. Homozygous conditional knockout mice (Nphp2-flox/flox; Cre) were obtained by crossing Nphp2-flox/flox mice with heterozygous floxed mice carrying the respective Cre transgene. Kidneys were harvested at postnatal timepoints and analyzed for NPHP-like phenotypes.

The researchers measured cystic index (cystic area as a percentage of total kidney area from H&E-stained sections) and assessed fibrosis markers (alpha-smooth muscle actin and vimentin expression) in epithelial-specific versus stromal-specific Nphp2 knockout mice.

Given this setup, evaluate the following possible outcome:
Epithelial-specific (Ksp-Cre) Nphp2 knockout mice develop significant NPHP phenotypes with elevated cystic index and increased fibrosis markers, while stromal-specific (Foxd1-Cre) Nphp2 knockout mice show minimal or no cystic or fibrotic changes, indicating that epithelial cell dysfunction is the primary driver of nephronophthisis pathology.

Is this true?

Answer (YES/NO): YES